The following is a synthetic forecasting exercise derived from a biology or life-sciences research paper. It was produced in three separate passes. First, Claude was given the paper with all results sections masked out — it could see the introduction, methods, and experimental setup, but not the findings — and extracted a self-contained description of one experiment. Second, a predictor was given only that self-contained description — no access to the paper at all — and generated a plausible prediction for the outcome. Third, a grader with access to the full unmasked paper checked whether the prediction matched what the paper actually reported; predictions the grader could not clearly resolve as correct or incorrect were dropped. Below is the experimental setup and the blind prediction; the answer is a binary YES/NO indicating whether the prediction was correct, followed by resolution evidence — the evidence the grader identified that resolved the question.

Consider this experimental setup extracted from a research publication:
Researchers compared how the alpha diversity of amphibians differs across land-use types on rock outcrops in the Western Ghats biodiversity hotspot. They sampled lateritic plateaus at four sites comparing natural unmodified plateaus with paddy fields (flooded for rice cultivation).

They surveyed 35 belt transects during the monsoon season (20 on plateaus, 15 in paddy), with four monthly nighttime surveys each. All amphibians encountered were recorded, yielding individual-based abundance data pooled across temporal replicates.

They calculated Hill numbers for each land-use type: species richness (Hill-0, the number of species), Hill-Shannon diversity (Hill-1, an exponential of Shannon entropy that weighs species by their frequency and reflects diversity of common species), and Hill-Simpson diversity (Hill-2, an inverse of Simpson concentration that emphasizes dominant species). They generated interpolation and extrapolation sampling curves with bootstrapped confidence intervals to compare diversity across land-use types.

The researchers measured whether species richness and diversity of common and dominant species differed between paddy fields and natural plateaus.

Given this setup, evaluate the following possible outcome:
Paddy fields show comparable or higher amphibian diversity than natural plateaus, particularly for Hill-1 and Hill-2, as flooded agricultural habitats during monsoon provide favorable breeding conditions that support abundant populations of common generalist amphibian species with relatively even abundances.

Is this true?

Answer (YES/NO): NO